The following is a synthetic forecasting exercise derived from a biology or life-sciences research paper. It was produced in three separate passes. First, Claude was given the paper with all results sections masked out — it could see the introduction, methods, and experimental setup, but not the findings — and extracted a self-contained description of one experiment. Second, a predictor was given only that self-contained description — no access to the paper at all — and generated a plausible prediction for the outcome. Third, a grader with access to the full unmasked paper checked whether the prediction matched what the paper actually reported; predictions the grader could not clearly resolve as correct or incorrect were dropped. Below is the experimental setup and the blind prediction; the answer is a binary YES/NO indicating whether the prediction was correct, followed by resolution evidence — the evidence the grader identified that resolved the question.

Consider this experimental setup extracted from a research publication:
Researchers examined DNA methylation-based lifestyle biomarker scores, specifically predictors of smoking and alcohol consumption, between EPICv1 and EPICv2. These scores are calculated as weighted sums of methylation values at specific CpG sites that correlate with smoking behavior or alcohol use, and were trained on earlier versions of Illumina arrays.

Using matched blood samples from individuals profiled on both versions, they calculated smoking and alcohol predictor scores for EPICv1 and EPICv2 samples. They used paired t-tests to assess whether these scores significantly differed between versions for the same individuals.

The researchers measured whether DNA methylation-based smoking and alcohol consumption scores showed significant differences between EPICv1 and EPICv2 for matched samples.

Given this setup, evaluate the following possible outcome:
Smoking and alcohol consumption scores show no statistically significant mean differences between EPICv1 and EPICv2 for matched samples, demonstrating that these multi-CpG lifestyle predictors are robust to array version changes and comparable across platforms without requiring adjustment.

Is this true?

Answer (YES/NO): NO